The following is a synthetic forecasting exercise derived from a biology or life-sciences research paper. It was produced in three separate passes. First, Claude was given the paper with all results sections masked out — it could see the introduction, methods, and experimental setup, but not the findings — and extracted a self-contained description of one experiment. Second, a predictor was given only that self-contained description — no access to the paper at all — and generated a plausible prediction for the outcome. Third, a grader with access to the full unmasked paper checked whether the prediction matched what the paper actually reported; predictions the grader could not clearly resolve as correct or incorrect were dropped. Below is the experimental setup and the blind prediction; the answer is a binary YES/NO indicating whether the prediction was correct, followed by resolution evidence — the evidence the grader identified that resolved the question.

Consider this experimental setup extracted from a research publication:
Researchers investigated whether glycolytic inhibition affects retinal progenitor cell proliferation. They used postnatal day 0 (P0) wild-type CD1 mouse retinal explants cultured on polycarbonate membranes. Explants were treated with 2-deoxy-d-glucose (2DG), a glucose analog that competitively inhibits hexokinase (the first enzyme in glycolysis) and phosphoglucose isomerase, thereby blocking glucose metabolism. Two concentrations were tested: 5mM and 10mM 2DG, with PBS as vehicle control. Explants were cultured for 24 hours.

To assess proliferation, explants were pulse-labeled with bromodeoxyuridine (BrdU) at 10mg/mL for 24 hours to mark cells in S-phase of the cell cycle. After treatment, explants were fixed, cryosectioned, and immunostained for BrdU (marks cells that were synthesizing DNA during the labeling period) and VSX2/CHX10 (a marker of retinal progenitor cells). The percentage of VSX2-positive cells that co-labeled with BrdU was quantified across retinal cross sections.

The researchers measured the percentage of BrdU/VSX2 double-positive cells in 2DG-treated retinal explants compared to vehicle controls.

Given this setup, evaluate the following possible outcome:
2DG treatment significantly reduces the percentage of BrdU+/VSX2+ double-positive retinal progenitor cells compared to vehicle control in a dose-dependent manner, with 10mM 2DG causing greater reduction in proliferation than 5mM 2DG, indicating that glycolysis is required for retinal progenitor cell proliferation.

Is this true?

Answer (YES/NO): YES